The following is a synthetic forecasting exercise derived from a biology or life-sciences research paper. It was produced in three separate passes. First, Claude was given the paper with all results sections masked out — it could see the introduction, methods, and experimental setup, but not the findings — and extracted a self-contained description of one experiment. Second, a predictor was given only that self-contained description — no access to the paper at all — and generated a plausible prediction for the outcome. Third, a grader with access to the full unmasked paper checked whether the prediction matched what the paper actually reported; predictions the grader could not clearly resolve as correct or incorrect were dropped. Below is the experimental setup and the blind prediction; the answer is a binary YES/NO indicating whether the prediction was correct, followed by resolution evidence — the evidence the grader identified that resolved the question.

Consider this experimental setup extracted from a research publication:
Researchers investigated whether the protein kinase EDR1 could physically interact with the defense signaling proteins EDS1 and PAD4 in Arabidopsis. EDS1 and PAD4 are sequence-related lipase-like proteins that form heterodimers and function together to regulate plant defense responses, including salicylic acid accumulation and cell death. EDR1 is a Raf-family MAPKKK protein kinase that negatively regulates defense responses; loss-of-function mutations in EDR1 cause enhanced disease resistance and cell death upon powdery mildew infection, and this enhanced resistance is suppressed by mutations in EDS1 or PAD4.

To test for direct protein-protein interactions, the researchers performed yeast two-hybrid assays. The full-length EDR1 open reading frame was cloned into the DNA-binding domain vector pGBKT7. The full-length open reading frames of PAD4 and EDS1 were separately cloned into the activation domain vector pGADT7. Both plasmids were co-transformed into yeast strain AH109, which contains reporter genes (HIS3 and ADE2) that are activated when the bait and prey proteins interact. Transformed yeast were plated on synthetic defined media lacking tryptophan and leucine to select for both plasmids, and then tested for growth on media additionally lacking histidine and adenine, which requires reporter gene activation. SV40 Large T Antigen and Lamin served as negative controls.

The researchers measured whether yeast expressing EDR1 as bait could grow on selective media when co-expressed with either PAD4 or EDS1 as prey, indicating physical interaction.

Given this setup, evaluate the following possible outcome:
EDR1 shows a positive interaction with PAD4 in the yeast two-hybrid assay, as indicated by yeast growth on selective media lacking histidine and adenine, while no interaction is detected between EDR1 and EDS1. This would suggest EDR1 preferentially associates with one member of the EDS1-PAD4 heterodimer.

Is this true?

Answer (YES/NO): NO